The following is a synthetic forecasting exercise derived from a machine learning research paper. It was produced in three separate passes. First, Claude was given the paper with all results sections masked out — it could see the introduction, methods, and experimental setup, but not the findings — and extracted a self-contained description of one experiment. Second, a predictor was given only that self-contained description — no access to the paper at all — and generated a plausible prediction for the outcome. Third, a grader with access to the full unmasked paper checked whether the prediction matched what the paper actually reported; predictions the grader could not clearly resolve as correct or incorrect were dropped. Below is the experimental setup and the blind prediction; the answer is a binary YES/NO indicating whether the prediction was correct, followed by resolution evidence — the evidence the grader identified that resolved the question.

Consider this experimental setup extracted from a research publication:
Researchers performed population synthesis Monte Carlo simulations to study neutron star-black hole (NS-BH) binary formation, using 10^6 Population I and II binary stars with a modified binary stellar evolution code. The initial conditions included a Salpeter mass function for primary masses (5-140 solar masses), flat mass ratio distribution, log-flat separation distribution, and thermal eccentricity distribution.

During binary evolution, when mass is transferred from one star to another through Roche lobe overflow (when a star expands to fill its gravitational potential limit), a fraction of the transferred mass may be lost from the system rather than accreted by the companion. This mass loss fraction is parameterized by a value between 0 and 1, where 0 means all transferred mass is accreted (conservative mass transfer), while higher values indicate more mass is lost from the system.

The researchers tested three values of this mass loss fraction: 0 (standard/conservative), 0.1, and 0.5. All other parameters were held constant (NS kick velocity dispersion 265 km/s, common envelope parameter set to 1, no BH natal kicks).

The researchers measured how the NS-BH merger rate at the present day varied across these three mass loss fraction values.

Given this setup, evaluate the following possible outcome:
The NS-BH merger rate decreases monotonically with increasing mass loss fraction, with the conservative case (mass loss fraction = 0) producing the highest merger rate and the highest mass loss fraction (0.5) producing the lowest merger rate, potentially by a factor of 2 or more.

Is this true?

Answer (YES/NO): NO